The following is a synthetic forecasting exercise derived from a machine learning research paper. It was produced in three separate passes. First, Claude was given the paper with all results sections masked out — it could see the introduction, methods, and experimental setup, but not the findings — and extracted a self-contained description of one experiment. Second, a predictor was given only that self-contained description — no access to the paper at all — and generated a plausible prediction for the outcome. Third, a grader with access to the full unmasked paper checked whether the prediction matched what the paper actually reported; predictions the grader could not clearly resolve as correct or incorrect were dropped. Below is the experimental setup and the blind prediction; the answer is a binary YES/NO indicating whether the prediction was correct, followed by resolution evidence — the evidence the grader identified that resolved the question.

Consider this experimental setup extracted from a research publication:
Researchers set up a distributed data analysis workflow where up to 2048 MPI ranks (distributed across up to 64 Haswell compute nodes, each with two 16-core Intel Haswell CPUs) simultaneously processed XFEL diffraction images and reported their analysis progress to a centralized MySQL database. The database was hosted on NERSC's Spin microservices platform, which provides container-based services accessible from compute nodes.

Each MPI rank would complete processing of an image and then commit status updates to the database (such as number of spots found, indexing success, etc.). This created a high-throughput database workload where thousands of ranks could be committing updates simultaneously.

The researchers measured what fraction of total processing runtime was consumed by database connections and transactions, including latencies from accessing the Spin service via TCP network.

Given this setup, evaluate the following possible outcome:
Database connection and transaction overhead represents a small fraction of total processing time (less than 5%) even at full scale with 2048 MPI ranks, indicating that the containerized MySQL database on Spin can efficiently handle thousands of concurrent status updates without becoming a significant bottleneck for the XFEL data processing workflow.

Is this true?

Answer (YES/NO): YES